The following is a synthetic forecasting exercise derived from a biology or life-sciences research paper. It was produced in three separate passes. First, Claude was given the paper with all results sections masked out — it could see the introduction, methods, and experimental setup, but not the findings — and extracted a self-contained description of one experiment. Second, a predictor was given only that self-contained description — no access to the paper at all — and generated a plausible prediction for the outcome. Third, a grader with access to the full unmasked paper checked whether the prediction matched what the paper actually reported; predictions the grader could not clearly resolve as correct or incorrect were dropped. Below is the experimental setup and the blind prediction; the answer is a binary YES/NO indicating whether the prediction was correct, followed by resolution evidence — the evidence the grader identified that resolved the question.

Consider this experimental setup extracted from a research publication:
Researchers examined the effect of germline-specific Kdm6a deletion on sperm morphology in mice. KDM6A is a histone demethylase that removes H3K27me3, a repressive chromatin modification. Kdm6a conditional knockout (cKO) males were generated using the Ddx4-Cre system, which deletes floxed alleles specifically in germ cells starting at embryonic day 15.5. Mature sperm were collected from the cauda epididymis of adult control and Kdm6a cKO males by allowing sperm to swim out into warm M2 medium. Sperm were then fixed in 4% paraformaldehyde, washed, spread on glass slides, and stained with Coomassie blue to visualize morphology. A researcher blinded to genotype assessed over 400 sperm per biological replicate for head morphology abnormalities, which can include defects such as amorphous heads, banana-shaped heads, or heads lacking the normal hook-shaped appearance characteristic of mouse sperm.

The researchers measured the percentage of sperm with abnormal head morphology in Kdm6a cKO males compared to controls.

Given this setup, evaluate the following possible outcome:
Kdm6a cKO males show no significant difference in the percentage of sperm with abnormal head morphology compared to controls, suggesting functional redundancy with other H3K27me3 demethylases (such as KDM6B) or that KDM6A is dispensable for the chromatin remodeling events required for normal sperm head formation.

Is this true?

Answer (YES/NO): NO